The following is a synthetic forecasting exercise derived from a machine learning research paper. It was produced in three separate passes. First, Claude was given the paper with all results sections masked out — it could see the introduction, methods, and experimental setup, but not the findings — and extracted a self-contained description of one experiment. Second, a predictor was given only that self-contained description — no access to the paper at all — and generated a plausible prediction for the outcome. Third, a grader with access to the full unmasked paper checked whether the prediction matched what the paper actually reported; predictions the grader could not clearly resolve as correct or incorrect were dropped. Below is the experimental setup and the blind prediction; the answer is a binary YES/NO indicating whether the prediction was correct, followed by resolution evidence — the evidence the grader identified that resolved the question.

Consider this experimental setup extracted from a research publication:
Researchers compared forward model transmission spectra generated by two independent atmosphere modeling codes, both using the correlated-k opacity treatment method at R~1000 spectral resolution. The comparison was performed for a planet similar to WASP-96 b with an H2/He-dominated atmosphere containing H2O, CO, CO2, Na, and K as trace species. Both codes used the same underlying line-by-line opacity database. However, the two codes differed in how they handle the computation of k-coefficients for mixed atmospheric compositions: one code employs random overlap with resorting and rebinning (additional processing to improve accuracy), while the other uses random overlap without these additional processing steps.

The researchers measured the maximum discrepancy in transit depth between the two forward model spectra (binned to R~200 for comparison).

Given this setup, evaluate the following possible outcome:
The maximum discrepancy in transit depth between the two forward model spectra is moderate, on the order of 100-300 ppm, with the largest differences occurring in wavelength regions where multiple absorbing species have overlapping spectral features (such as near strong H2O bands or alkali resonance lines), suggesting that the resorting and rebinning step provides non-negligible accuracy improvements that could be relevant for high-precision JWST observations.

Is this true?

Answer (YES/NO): NO